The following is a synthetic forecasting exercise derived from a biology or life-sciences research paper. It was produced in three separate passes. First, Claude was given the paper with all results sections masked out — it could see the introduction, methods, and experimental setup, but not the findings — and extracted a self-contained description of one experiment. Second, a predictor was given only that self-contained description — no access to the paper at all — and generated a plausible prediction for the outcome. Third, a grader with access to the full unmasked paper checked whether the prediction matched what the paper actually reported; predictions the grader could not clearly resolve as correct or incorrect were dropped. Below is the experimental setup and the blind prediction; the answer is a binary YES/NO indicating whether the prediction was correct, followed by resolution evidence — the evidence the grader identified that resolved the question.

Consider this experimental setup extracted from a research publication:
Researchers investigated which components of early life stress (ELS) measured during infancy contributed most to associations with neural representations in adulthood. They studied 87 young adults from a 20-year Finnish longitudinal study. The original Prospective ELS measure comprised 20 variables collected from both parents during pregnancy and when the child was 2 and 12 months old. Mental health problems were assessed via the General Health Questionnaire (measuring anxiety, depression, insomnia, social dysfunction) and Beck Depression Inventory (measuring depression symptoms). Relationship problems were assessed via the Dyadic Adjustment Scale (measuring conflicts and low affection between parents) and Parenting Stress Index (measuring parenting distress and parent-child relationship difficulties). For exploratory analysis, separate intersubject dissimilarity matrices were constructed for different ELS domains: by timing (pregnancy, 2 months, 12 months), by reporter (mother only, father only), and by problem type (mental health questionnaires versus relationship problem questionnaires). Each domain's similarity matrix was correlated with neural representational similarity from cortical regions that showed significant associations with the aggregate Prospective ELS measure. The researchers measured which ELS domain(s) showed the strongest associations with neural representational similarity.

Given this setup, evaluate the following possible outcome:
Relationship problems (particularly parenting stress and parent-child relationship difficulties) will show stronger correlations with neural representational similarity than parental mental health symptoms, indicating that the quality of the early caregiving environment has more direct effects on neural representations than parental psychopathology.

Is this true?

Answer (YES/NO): YES